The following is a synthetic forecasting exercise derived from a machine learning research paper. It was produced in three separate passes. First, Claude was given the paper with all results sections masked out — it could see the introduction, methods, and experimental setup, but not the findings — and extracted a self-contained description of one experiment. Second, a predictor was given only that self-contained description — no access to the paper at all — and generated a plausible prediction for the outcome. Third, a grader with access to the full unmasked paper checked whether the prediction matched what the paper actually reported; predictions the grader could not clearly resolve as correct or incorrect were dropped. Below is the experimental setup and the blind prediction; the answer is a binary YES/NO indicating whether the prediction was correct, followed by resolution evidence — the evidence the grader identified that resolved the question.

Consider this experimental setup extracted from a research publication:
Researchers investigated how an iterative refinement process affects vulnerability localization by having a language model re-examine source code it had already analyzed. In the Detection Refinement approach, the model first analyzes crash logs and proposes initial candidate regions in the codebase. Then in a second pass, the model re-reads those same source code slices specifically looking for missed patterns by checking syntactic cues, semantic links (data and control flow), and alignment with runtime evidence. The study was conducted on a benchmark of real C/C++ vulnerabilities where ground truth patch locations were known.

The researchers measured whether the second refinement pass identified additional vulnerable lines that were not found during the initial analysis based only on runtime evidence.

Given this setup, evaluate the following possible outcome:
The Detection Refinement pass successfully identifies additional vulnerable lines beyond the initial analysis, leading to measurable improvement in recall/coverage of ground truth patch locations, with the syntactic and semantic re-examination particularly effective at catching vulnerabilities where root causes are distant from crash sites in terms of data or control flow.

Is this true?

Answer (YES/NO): YES